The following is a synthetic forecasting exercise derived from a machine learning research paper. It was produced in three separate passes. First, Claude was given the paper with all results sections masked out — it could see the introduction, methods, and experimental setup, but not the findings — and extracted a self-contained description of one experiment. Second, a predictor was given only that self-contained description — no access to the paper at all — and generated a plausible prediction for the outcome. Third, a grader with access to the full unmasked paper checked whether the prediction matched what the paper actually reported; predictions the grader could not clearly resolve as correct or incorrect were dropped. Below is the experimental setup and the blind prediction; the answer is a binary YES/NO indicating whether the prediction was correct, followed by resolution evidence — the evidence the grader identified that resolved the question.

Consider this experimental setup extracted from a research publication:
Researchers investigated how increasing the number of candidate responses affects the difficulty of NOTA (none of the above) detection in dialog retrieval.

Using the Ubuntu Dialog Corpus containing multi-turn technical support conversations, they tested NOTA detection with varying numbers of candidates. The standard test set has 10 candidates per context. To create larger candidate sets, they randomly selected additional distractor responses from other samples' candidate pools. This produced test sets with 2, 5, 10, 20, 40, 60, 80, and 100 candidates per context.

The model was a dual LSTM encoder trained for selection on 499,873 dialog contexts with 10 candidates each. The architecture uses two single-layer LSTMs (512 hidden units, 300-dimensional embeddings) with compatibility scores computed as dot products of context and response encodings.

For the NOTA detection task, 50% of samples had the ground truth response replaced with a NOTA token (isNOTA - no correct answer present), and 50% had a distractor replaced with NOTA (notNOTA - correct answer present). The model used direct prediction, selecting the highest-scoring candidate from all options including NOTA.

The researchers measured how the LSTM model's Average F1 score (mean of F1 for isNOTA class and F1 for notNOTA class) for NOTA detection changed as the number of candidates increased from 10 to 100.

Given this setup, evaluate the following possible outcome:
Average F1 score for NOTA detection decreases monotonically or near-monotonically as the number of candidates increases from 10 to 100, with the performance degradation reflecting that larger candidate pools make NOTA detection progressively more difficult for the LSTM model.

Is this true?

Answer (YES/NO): YES